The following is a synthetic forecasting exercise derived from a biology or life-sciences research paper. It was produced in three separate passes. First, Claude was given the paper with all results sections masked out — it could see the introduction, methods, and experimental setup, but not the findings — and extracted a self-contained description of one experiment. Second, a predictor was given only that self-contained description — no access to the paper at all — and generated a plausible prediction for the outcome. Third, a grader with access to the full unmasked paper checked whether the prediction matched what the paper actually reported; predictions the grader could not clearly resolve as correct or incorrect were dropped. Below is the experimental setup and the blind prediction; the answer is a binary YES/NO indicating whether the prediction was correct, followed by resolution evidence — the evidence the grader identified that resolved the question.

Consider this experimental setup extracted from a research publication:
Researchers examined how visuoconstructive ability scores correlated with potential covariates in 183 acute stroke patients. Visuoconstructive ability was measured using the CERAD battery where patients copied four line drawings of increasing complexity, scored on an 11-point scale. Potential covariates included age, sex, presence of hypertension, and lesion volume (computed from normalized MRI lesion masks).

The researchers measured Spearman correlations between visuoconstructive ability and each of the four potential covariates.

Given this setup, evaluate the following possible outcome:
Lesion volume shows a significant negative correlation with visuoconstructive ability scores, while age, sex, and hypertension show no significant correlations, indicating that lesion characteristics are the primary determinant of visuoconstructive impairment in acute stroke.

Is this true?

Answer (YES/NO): NO